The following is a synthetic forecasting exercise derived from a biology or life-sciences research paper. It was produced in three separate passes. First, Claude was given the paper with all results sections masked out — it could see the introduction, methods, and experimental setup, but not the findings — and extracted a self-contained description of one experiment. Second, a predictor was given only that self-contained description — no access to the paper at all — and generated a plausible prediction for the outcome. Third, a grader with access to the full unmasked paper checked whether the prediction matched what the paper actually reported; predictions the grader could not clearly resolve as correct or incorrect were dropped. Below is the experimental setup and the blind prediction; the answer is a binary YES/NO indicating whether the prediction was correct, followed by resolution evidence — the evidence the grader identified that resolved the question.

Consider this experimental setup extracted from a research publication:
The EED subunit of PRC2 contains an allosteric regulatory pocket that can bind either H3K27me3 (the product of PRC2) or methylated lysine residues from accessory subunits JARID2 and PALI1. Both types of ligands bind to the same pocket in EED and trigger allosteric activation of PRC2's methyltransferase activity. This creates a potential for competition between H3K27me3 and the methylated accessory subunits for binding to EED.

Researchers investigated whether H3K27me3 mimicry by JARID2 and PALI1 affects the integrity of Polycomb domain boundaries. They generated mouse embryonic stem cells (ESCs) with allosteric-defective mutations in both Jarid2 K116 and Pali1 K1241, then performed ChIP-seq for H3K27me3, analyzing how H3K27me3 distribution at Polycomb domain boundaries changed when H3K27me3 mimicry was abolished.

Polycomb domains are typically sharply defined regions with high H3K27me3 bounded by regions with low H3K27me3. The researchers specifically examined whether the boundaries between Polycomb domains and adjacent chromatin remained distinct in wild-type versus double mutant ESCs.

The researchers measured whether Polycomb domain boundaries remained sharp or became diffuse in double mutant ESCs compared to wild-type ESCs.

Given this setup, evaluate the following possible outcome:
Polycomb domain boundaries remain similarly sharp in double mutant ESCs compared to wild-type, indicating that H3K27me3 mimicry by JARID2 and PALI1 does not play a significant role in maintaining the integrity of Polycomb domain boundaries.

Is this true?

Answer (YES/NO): NO